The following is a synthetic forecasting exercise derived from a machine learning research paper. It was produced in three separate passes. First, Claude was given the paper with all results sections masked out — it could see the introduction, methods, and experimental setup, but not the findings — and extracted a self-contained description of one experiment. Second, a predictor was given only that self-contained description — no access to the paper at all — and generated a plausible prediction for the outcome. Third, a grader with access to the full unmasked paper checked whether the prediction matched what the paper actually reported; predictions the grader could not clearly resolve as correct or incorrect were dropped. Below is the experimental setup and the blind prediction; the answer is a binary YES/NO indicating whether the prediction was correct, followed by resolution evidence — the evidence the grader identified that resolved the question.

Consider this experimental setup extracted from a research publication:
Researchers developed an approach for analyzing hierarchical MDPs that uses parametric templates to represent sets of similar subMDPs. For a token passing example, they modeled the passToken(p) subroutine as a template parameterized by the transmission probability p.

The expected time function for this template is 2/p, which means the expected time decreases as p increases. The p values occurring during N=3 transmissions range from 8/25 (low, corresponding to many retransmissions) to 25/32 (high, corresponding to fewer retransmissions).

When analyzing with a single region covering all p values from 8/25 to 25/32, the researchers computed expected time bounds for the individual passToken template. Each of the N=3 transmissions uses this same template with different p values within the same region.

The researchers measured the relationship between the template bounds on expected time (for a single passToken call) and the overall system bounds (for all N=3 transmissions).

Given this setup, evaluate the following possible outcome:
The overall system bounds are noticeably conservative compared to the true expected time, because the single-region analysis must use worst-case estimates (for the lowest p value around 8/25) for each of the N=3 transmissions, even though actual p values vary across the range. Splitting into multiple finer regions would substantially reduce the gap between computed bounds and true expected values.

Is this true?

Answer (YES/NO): YES